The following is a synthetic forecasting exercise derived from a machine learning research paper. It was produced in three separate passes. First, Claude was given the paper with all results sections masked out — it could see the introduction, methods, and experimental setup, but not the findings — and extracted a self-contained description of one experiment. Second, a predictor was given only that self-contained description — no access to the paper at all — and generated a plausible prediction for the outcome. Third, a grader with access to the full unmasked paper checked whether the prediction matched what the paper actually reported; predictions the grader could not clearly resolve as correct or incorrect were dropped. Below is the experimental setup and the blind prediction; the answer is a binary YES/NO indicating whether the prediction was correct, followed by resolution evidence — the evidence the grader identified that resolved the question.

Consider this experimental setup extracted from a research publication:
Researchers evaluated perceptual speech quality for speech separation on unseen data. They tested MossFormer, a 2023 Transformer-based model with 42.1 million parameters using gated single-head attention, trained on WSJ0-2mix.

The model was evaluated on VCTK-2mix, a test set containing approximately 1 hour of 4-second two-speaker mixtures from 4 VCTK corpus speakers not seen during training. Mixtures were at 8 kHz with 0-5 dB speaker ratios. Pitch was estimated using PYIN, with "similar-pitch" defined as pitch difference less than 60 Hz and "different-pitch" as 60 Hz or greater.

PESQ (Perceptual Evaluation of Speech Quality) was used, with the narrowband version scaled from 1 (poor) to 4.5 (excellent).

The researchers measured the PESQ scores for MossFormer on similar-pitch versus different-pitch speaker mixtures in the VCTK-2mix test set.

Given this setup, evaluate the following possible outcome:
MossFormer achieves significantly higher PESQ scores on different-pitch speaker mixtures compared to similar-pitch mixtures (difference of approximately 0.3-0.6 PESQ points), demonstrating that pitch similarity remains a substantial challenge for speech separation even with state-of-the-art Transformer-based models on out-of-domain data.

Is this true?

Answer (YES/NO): NO